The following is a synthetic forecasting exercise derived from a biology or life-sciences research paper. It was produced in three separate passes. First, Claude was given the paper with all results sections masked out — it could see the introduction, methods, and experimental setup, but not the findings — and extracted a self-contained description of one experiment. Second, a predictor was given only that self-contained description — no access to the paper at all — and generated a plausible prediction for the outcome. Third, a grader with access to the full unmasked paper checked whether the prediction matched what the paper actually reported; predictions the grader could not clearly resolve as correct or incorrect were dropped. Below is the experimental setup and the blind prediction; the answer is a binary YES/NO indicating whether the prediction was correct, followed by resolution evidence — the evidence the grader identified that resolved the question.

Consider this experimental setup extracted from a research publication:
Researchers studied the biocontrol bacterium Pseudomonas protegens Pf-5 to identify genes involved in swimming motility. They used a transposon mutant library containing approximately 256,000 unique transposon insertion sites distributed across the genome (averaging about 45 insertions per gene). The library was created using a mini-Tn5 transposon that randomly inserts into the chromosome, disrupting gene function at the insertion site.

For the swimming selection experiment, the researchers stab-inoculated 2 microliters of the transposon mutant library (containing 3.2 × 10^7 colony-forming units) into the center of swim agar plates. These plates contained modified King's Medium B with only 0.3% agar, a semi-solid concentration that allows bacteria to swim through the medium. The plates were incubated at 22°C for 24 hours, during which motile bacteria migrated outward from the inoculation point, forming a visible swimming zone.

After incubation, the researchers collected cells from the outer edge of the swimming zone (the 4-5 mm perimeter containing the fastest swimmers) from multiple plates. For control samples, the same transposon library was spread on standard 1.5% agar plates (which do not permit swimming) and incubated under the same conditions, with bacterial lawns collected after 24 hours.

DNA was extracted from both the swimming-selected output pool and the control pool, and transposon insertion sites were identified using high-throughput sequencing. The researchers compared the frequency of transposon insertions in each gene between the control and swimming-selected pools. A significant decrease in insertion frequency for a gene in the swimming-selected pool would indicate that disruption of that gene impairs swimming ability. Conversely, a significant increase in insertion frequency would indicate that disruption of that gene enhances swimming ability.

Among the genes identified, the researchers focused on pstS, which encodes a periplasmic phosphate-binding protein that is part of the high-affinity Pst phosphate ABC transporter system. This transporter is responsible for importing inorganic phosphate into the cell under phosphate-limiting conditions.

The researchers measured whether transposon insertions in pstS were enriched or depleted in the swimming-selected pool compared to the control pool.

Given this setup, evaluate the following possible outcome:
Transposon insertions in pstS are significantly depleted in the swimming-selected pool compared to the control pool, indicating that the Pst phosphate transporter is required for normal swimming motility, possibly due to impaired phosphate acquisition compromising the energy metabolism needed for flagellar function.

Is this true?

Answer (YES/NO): NO